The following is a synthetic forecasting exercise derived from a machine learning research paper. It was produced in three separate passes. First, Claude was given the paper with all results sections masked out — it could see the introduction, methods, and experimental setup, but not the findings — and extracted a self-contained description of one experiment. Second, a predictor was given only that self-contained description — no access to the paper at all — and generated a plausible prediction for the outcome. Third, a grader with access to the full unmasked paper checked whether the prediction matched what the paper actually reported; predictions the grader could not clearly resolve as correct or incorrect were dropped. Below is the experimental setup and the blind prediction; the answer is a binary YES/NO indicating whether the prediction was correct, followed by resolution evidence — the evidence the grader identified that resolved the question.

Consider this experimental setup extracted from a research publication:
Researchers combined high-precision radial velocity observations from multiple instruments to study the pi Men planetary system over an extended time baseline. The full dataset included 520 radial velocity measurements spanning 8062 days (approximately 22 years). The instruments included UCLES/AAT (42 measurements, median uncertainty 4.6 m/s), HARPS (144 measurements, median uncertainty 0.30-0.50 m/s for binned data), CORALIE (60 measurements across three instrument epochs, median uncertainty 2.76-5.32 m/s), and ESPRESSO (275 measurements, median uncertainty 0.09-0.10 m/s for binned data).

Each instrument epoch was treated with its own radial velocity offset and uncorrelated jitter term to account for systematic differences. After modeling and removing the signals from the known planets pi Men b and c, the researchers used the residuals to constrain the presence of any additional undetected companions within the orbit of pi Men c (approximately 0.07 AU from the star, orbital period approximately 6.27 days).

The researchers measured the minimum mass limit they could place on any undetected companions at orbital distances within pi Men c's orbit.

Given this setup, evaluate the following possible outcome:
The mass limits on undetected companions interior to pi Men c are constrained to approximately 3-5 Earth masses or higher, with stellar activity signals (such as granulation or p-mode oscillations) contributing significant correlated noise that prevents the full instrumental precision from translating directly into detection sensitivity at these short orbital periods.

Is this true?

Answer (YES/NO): NO